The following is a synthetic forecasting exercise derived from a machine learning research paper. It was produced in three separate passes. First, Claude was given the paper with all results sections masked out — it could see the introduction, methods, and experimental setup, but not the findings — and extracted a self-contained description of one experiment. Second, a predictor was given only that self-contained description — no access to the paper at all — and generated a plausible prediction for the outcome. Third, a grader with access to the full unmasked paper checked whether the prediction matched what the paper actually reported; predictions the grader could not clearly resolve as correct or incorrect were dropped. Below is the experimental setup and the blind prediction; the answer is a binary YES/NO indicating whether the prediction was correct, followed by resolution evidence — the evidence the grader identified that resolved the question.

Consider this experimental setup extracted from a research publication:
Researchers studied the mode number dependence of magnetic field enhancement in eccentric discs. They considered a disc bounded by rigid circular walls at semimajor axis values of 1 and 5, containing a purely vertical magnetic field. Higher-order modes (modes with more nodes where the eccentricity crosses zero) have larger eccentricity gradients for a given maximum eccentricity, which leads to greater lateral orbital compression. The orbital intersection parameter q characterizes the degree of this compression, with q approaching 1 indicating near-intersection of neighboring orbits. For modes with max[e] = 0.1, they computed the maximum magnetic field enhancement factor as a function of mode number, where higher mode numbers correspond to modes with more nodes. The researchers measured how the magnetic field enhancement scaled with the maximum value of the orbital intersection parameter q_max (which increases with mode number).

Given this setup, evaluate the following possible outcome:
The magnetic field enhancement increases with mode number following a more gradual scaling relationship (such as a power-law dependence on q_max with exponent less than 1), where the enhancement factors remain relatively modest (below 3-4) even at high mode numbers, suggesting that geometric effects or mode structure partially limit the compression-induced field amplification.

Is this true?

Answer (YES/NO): NO